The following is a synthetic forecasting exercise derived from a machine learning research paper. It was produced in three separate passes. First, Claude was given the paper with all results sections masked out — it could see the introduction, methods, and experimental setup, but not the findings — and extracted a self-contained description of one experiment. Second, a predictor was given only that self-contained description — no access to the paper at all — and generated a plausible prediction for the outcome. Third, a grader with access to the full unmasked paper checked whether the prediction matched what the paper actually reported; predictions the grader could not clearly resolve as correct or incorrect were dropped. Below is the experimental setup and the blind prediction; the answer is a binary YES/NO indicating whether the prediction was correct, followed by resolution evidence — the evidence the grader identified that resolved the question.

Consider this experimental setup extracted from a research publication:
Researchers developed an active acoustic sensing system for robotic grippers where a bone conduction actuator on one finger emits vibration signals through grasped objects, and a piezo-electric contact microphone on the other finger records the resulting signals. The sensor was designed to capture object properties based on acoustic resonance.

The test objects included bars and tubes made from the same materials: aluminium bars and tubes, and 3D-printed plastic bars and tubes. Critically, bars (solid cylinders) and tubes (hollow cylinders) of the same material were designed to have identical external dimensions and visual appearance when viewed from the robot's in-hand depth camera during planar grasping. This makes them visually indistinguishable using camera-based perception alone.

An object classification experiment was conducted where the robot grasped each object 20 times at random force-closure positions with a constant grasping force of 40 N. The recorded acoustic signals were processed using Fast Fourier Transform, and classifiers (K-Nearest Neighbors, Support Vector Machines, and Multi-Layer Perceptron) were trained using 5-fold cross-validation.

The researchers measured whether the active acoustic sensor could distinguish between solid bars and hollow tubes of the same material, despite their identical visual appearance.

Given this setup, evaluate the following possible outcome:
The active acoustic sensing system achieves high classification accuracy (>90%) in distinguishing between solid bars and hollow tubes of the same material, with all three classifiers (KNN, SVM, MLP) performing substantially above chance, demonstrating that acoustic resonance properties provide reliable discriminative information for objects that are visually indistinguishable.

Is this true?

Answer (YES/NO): NO